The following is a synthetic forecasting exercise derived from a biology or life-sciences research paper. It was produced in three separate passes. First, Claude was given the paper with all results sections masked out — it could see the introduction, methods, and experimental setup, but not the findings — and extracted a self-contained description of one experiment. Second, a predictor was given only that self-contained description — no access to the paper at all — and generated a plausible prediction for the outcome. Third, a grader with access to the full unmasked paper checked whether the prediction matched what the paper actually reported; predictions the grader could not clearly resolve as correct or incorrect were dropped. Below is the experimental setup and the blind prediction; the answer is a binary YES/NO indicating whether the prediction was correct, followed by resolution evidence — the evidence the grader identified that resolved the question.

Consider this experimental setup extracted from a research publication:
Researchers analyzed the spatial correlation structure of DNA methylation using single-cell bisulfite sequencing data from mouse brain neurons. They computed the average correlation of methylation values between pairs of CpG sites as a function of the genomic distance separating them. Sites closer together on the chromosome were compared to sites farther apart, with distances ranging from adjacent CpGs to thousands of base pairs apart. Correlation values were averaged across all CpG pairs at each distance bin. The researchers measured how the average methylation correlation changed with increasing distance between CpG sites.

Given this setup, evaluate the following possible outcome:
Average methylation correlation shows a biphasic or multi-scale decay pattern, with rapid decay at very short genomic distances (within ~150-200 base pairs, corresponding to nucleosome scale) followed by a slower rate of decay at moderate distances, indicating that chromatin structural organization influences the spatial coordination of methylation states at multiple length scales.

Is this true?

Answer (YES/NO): NO